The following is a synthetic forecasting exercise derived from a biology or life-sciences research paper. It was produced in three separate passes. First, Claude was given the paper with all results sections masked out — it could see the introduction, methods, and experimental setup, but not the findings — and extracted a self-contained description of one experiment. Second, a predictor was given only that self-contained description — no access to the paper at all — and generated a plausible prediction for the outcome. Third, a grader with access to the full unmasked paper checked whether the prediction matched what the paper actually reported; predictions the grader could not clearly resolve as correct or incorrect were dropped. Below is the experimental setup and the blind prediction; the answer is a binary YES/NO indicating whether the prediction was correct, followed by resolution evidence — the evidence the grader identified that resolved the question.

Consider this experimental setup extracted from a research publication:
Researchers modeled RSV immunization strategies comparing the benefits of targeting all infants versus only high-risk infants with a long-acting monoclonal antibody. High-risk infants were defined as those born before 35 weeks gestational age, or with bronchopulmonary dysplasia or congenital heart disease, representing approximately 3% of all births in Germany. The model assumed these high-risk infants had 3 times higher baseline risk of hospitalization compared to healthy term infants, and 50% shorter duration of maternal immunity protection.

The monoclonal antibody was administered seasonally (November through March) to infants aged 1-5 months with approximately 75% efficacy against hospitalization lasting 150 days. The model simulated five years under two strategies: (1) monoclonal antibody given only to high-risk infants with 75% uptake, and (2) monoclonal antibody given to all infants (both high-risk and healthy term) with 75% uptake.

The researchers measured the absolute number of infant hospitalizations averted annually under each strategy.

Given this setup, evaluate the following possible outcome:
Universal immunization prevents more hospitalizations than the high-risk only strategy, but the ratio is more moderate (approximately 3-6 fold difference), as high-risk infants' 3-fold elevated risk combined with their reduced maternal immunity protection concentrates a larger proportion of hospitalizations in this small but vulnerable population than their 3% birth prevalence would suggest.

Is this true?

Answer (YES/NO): NO